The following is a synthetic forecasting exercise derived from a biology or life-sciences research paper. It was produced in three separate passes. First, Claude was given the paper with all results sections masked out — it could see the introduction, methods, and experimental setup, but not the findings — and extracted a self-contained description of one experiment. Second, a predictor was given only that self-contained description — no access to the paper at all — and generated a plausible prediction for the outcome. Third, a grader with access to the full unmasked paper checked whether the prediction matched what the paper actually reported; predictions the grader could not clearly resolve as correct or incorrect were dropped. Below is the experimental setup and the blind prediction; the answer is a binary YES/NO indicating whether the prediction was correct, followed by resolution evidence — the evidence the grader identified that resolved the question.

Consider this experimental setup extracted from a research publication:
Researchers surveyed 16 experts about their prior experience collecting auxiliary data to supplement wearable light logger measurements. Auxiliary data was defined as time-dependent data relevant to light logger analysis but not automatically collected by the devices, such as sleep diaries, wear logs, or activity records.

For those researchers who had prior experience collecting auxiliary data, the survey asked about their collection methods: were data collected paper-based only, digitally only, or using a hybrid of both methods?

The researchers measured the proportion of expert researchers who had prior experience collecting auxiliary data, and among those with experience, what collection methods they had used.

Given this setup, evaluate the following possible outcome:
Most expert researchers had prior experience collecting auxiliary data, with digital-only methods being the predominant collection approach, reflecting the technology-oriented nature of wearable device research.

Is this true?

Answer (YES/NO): YES